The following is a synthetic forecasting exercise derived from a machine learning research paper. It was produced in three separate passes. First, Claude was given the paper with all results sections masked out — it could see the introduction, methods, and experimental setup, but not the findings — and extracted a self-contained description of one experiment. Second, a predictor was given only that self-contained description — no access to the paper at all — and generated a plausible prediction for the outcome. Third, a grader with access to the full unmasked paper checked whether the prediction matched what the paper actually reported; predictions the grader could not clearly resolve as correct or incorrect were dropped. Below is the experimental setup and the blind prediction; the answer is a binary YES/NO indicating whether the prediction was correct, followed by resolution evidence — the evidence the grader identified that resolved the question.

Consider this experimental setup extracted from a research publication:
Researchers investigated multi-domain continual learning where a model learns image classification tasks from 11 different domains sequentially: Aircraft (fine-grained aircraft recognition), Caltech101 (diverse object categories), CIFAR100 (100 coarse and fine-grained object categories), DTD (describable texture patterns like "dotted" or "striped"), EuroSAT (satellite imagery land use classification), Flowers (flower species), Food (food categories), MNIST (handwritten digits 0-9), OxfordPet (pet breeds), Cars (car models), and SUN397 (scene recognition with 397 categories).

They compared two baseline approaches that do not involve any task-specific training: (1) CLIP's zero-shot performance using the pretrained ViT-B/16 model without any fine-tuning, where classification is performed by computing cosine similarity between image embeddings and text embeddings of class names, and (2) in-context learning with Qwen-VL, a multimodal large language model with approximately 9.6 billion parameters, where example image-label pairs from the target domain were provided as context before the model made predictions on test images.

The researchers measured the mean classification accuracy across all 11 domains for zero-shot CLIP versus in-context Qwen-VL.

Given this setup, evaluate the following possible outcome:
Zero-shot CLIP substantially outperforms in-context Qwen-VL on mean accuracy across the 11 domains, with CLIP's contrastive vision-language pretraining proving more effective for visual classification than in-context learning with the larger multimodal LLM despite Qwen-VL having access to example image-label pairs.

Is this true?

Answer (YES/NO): NO